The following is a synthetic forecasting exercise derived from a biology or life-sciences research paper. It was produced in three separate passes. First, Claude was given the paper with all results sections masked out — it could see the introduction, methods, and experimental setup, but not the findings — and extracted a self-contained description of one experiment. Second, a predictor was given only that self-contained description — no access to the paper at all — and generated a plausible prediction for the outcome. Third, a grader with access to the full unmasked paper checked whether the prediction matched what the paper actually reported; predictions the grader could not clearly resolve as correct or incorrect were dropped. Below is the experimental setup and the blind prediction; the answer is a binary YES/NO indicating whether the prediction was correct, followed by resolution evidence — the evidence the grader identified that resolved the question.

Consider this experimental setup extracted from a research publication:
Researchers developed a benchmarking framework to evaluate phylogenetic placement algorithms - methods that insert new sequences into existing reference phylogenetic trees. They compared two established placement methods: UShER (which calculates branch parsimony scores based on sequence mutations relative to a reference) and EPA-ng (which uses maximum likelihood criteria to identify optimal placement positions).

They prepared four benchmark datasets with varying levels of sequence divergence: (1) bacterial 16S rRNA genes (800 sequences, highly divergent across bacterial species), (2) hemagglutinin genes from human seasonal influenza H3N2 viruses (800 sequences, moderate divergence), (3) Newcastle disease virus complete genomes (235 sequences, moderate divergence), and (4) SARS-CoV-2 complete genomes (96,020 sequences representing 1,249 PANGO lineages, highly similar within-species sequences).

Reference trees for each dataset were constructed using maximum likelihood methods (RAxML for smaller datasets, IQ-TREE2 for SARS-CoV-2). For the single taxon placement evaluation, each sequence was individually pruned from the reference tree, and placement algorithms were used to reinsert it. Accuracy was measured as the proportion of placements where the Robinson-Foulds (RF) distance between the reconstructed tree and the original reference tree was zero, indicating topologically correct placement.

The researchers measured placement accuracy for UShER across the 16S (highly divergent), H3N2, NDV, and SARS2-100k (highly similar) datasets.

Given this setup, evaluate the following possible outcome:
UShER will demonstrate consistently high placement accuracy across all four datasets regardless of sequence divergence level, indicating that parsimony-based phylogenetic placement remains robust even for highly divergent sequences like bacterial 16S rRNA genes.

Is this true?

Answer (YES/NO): NO